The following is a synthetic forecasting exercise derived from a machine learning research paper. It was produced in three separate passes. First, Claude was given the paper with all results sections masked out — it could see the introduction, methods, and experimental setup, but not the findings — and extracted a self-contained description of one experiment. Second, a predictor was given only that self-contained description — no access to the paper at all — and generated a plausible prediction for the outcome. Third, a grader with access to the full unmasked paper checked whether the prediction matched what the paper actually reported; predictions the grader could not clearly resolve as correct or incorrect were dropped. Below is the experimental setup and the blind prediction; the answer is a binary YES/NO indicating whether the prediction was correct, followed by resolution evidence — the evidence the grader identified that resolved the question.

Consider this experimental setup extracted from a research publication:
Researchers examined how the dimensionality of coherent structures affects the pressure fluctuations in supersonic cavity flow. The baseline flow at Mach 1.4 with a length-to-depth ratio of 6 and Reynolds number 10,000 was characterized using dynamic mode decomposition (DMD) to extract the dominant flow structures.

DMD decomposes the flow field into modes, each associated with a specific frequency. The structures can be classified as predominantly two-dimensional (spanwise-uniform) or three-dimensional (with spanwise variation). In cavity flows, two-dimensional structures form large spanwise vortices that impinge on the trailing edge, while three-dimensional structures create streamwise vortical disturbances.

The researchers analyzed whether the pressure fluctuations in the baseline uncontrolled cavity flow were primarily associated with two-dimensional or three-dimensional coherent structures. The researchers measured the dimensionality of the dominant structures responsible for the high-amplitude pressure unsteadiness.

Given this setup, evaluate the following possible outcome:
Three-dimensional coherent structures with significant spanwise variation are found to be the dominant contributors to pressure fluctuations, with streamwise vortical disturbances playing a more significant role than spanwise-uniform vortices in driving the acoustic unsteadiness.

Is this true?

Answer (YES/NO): NO